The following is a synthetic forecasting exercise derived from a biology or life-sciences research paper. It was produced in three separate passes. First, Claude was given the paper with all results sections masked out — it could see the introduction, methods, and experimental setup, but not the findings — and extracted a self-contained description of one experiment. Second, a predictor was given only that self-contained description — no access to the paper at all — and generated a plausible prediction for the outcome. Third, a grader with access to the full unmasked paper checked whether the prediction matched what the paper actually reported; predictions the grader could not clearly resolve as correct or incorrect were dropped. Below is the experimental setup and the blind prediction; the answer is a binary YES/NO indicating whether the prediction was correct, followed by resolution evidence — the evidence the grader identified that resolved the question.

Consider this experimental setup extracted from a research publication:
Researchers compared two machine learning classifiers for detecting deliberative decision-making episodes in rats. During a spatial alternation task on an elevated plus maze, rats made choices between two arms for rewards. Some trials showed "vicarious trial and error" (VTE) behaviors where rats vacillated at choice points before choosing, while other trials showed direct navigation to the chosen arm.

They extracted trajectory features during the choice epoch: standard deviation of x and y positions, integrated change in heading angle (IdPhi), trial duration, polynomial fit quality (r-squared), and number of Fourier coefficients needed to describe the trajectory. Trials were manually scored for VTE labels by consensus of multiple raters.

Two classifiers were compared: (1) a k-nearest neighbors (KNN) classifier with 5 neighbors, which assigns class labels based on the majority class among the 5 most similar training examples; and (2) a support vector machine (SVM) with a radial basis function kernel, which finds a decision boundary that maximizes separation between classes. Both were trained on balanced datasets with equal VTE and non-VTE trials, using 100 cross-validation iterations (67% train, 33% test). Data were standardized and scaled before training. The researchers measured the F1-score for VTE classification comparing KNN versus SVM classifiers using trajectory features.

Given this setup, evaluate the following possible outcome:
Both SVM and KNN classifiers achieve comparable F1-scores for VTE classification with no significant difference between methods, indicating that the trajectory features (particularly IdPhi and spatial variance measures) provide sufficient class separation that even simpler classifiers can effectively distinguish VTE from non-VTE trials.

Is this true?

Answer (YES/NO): NO